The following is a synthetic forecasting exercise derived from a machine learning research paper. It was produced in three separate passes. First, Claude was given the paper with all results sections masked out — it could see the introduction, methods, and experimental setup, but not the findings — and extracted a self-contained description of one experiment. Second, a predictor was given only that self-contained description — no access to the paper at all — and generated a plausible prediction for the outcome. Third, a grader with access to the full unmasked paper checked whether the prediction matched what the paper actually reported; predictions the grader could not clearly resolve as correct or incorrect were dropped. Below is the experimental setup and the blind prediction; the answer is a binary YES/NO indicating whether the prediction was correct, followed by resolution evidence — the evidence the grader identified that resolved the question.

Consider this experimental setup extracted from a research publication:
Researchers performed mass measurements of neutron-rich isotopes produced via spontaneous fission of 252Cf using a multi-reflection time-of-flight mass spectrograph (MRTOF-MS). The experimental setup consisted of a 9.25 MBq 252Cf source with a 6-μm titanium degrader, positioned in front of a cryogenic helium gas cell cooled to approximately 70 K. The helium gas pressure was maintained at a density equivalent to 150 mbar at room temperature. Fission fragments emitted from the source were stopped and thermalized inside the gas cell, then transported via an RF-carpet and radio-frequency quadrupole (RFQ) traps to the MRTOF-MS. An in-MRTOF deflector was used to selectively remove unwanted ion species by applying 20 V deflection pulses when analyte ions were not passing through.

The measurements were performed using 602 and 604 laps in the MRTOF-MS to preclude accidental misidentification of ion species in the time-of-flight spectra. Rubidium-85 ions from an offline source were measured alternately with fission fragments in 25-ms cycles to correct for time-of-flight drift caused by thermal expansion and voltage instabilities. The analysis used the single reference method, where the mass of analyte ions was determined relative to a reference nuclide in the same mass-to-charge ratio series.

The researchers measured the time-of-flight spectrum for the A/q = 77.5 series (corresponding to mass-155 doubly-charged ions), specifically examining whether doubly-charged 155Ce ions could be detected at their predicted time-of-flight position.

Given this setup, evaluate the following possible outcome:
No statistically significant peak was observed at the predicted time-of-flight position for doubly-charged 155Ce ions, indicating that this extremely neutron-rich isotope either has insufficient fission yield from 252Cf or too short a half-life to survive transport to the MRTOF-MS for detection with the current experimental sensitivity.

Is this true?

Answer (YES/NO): NO